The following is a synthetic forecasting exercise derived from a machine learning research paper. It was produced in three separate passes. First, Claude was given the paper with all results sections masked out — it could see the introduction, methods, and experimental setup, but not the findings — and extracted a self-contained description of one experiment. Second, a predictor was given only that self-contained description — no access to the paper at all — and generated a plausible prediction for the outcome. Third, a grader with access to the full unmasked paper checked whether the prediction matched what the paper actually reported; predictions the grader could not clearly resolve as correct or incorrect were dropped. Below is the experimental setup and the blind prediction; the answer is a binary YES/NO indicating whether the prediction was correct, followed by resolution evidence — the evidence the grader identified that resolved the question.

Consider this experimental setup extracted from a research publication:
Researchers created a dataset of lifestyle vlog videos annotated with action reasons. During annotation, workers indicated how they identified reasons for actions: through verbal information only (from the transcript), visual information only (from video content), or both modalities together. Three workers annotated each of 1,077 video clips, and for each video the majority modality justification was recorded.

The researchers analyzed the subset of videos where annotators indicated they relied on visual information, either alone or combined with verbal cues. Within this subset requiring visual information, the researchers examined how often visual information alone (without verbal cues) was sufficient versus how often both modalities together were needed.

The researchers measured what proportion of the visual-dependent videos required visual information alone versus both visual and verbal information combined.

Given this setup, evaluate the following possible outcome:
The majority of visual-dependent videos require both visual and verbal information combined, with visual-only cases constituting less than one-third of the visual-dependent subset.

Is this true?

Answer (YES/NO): YES